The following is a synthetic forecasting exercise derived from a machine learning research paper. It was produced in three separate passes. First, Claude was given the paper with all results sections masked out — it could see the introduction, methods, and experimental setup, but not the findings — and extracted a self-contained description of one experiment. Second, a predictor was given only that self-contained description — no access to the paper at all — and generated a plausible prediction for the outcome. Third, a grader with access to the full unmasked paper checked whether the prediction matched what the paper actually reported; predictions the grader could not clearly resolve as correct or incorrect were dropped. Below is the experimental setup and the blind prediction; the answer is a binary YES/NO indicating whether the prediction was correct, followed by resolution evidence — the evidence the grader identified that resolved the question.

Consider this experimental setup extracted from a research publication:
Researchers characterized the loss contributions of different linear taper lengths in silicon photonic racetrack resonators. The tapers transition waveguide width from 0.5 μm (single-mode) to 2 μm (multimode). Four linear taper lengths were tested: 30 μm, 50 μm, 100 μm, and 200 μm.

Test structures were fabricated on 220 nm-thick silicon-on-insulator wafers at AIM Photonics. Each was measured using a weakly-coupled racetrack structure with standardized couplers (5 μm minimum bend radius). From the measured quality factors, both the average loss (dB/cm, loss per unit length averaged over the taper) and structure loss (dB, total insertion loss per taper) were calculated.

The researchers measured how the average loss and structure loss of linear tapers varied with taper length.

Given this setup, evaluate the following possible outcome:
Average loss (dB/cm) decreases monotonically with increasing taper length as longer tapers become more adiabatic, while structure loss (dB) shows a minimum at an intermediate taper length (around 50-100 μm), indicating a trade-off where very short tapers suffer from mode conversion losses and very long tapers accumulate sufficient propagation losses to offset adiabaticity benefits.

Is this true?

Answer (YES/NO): YES